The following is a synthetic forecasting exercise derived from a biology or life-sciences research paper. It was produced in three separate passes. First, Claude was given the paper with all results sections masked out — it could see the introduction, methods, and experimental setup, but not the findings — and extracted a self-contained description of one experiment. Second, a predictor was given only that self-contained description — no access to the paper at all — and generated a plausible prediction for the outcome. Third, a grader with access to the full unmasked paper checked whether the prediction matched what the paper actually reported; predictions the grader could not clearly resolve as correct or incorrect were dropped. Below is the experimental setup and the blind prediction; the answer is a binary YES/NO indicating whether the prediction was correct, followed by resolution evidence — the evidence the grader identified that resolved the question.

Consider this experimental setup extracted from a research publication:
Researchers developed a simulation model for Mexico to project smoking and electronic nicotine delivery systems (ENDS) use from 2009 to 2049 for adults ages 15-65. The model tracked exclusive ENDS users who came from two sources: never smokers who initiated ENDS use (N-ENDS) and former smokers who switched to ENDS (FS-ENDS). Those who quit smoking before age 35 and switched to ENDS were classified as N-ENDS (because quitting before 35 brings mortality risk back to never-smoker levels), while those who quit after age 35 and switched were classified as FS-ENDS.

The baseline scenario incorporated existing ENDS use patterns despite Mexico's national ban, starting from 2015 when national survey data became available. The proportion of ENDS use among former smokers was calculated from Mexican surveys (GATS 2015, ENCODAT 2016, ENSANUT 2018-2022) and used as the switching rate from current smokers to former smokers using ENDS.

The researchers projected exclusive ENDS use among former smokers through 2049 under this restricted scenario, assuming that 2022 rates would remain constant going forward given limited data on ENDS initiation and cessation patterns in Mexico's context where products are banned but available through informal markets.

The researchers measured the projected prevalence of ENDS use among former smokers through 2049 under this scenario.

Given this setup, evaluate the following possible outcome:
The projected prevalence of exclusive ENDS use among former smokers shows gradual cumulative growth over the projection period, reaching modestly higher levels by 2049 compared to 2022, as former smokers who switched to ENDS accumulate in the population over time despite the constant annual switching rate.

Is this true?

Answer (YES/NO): NO